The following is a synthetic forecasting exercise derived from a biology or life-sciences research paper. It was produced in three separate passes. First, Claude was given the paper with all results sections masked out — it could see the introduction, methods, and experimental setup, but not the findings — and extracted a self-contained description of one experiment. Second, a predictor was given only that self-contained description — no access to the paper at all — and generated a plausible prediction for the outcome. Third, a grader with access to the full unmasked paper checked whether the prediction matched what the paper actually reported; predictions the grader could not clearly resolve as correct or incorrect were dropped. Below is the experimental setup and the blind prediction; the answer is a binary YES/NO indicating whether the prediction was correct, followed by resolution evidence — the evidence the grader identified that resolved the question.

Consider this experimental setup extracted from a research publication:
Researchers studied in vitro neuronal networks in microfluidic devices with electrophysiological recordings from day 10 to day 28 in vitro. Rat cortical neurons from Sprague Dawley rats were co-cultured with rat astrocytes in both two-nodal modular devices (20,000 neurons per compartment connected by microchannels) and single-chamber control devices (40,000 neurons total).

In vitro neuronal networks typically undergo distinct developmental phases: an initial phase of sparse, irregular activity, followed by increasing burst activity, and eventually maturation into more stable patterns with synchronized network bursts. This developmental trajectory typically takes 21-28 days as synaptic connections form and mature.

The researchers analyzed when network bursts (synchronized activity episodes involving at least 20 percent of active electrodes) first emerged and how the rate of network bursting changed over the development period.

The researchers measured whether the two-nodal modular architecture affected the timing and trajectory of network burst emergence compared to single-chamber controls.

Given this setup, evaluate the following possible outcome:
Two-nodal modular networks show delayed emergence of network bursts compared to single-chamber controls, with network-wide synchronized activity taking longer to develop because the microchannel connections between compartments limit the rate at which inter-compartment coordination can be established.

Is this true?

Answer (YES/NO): NO